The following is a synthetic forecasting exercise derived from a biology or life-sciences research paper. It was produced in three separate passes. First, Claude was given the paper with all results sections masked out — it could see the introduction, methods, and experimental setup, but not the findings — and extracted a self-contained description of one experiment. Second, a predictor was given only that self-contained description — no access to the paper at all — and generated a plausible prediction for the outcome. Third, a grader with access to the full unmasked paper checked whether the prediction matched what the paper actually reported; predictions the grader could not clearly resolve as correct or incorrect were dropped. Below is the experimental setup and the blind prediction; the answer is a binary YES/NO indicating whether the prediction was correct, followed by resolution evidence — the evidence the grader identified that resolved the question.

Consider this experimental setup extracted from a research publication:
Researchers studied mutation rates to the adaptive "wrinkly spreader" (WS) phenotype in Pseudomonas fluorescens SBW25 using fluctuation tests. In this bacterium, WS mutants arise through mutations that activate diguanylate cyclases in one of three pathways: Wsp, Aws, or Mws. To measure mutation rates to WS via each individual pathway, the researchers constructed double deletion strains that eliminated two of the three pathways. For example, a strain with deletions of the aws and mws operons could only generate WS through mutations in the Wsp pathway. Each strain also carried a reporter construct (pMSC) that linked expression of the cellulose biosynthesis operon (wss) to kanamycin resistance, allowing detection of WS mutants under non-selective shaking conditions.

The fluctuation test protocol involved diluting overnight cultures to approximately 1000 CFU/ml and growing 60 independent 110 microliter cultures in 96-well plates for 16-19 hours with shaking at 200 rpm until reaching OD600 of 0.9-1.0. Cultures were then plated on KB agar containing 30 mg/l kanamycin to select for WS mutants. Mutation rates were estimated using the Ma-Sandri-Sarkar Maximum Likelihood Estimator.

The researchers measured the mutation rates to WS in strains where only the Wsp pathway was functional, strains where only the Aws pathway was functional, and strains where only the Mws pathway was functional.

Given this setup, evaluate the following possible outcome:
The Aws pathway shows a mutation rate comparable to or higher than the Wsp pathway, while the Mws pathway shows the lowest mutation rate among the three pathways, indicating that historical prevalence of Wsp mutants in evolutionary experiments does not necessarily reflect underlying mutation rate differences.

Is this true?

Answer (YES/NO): YES